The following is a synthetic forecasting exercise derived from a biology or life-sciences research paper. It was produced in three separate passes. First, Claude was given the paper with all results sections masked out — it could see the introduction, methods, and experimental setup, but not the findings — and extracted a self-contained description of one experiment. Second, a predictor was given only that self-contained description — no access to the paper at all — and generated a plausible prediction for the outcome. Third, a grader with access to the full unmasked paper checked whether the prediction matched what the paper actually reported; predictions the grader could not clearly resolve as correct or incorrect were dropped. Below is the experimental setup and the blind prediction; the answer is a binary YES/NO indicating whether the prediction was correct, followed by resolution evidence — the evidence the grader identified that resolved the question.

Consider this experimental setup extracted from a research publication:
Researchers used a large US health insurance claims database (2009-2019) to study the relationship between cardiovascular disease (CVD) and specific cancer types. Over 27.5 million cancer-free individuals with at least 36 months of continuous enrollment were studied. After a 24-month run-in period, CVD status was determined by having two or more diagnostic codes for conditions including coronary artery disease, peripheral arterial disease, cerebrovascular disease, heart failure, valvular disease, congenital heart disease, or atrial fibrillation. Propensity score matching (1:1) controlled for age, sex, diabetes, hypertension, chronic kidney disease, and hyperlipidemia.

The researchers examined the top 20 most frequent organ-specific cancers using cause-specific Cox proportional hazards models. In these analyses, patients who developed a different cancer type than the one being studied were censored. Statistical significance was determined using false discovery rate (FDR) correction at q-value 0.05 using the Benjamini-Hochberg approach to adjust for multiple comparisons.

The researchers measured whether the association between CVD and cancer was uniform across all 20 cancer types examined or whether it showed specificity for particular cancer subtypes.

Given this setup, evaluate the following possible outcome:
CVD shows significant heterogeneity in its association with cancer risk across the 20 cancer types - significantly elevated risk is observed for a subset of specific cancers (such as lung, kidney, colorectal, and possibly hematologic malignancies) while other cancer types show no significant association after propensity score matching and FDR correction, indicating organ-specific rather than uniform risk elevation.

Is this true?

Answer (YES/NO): NO